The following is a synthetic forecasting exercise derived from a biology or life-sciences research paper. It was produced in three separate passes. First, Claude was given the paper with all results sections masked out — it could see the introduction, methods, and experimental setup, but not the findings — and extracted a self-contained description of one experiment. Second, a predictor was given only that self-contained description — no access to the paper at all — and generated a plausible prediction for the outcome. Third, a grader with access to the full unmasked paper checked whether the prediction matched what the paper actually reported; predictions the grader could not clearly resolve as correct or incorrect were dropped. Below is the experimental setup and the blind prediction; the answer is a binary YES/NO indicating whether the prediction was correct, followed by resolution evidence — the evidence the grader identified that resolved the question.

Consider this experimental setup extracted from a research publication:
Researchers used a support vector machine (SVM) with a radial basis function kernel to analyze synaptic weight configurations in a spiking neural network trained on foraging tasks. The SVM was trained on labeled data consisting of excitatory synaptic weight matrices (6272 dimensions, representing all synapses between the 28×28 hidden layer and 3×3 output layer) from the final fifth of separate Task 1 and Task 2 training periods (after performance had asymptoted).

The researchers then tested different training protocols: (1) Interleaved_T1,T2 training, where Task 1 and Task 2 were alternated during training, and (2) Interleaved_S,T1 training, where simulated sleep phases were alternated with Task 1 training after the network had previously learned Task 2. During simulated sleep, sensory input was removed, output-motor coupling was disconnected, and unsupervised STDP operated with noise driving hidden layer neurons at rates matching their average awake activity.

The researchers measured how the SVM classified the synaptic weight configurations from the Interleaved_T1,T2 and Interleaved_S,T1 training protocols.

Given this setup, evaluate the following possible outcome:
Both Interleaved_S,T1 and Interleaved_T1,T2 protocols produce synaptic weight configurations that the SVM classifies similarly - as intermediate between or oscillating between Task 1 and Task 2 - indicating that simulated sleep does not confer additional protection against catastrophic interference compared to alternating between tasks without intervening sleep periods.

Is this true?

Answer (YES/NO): NO